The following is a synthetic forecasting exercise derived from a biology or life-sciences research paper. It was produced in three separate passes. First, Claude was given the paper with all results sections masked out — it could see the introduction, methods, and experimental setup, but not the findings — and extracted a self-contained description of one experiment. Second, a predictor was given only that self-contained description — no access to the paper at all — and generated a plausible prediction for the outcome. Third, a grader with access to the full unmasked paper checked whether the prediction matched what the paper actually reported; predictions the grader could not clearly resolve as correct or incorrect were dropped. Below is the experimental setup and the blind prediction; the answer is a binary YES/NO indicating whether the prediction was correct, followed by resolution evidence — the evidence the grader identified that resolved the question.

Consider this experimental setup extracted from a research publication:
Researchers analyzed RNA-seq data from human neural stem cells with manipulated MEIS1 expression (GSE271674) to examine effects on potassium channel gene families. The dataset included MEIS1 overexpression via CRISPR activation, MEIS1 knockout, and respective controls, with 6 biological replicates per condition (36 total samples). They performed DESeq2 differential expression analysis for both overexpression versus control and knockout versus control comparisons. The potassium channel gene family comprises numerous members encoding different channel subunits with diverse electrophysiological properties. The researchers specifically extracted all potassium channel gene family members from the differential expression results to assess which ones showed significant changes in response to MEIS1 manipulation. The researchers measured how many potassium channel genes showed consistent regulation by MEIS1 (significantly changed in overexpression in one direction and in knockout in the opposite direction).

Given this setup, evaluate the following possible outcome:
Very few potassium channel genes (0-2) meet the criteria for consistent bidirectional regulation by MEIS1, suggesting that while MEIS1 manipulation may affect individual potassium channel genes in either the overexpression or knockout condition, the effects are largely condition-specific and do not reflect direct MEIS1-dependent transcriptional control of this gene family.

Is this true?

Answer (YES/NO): YES